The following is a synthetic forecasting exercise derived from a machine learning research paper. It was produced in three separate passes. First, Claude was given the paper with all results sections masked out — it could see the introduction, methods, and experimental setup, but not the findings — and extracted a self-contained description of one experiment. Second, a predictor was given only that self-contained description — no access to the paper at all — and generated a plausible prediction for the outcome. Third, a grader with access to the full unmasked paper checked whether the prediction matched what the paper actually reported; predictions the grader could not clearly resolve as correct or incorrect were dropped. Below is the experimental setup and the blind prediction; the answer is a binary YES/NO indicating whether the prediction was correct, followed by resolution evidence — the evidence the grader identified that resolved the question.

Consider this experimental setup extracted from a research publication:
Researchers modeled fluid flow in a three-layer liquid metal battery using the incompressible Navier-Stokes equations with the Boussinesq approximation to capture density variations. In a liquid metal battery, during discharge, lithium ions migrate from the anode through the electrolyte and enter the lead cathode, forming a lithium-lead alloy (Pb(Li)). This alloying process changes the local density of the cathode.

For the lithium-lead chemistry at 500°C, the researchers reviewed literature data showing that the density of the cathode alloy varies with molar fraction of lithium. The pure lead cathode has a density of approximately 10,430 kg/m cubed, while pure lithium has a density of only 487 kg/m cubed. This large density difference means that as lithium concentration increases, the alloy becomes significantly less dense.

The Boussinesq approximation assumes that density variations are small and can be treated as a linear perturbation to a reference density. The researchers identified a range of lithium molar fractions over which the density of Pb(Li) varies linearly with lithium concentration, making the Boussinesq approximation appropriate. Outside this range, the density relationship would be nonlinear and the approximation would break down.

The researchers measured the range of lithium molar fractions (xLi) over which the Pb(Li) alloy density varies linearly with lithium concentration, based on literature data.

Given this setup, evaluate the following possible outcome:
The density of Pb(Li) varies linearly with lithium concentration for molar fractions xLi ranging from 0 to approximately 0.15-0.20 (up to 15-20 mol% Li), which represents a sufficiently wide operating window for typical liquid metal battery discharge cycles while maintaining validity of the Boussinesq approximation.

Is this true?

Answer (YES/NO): NO